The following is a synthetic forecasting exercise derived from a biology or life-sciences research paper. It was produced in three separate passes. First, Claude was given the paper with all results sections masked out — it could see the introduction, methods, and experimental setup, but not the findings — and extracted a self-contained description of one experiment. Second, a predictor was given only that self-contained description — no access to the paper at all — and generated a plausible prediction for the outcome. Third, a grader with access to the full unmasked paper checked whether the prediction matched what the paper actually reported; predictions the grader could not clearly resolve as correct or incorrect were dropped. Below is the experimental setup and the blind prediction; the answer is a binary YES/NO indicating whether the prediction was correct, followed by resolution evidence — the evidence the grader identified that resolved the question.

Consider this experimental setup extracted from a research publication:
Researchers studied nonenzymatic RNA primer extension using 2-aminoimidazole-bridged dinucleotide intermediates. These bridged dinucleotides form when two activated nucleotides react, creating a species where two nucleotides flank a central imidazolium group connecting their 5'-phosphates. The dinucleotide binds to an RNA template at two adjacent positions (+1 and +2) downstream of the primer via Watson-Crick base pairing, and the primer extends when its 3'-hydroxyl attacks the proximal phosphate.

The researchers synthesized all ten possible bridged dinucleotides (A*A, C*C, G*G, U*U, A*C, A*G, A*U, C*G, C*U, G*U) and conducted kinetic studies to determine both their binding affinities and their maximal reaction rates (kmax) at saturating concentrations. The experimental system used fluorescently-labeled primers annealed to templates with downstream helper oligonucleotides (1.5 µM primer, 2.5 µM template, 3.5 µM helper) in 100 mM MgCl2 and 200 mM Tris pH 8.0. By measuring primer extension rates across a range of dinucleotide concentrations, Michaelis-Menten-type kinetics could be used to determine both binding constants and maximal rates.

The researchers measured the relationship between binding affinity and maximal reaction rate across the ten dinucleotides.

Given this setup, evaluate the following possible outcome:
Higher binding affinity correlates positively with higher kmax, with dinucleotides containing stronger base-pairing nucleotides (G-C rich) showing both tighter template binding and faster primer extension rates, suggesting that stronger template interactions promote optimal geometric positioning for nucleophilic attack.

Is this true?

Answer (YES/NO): YES